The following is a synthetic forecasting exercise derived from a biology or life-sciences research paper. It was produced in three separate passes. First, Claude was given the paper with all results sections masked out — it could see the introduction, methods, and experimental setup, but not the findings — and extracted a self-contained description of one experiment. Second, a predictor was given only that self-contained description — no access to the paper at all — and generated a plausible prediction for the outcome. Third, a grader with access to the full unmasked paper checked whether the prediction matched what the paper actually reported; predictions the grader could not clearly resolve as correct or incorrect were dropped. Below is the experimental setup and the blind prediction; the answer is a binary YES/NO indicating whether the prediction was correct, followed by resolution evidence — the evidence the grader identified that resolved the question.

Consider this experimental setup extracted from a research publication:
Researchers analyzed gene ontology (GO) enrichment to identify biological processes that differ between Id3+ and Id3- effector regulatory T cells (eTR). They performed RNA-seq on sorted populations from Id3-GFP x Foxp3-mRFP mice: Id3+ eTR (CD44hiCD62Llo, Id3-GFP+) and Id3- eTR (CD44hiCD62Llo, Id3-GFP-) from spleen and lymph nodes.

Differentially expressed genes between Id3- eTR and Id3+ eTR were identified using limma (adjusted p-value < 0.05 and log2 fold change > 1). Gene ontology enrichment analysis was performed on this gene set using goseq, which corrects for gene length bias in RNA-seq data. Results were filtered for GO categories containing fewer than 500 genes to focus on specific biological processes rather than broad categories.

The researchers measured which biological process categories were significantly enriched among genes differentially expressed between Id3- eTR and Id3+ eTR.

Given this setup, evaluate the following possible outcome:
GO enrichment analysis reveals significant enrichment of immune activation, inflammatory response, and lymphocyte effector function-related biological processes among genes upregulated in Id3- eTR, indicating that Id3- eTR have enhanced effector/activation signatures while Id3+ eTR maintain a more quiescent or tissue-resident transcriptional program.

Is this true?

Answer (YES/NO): NO